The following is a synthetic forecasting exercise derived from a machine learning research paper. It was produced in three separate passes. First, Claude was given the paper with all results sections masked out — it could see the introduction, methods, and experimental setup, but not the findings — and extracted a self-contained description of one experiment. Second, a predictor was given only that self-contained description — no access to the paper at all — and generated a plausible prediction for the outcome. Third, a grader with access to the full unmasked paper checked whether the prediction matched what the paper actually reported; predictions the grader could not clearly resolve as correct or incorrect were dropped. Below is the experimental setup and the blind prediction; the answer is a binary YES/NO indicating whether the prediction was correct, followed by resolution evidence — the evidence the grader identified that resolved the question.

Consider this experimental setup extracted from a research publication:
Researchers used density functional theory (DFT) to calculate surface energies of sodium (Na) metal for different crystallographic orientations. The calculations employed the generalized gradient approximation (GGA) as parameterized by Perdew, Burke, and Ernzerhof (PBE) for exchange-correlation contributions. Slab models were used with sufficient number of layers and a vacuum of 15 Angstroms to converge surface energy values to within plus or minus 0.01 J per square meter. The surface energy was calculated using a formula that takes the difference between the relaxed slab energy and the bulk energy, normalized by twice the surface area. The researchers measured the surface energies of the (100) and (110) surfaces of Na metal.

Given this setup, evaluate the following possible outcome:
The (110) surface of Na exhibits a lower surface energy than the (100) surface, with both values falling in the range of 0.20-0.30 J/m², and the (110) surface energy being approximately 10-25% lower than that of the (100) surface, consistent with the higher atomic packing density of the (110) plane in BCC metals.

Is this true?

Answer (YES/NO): NO